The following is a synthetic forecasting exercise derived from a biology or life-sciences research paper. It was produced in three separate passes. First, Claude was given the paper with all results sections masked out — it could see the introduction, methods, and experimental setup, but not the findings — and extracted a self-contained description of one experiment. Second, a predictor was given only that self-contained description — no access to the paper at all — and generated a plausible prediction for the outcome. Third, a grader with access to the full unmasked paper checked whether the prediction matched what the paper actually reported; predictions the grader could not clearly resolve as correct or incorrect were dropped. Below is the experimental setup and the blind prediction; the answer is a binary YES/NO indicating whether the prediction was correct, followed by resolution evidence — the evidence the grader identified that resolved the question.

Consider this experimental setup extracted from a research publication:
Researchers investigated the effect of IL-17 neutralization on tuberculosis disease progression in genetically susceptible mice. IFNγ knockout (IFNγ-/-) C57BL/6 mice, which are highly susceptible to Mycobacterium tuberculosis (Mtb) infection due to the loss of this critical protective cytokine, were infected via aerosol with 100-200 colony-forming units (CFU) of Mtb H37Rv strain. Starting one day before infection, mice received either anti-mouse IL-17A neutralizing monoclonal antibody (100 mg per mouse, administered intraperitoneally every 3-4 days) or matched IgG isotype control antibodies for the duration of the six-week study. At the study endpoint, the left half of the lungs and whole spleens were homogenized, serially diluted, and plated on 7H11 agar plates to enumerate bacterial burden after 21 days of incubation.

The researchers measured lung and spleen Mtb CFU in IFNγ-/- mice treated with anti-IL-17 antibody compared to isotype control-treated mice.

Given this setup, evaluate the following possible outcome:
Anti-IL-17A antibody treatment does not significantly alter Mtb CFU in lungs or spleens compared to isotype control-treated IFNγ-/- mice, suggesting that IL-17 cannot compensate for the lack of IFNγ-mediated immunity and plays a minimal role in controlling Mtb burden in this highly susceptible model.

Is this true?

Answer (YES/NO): NO